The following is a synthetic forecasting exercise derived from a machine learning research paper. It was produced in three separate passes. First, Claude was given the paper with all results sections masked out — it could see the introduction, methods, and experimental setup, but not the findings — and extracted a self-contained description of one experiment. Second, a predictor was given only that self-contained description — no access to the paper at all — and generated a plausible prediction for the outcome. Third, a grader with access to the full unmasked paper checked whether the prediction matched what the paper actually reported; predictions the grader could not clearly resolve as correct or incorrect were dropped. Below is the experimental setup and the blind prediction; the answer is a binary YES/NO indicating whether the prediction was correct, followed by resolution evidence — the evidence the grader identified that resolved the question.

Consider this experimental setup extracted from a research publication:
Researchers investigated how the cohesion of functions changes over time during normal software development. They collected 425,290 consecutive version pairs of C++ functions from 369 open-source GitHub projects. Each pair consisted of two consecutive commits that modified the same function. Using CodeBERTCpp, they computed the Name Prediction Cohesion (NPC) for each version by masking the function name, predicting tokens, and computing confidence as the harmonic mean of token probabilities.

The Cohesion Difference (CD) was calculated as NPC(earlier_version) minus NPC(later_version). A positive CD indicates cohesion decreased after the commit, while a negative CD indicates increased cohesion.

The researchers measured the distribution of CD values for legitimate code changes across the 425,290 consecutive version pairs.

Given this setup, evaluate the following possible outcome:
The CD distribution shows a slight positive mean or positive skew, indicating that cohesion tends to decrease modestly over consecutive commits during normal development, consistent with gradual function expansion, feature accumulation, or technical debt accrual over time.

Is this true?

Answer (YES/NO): NO